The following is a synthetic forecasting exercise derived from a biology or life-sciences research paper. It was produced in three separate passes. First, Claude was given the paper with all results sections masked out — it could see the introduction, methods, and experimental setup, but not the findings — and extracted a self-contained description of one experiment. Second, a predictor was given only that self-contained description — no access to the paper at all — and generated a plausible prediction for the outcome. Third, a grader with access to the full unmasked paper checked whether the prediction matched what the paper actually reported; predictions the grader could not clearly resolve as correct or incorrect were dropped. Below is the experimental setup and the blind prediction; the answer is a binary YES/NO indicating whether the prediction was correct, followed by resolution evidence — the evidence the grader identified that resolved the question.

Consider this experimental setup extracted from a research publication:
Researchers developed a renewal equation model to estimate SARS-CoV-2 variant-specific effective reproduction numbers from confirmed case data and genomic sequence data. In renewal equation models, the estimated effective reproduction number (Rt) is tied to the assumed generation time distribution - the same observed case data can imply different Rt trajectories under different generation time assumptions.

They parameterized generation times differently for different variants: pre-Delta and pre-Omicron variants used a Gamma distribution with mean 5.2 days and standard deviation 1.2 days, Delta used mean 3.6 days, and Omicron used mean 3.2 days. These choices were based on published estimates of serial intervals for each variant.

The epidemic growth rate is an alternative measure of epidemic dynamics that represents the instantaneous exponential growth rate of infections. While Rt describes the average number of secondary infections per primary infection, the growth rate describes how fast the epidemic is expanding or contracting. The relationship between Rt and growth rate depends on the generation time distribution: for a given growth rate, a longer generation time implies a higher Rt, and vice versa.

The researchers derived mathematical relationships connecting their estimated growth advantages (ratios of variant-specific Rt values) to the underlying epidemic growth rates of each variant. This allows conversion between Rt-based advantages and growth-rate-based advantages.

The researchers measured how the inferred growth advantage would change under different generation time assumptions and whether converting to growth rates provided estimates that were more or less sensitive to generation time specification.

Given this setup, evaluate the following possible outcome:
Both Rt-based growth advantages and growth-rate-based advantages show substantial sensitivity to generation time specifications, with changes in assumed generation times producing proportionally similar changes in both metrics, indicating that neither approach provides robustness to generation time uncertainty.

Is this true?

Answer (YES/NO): NO